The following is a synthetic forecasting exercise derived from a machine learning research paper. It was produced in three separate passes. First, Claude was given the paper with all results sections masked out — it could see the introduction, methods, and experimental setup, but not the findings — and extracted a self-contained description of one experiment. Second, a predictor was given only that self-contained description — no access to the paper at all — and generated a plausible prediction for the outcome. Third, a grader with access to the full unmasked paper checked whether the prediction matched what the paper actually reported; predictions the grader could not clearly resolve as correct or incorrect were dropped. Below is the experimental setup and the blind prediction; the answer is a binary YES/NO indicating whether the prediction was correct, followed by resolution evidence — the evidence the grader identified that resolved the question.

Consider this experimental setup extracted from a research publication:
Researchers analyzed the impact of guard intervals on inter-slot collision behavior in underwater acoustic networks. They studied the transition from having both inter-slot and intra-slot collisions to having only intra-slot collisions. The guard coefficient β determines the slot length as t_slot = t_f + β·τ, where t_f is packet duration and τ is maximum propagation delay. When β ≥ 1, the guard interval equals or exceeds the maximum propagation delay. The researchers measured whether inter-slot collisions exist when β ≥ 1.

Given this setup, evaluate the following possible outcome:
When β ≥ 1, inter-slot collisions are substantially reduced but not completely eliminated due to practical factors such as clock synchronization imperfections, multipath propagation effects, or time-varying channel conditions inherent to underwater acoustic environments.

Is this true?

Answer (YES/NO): NO